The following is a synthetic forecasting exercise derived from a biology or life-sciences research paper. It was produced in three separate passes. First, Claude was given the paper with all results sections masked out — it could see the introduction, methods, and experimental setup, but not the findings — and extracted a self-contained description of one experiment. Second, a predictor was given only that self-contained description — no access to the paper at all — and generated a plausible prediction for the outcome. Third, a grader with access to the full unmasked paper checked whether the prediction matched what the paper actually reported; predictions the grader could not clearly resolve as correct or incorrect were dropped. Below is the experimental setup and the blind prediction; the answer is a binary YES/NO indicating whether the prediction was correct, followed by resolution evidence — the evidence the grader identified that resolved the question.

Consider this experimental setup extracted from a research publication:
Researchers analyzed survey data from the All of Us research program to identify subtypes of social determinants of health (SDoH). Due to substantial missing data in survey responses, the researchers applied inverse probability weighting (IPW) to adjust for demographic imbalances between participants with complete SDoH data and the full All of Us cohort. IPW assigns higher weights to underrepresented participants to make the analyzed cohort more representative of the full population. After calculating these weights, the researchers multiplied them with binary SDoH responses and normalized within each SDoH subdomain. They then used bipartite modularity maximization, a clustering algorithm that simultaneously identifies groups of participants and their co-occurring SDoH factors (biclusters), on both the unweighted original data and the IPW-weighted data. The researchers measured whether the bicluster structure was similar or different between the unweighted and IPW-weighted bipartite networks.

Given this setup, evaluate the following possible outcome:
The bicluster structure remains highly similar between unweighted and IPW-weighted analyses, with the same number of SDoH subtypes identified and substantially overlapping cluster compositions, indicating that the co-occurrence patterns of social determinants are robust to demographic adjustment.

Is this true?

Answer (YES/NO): YES